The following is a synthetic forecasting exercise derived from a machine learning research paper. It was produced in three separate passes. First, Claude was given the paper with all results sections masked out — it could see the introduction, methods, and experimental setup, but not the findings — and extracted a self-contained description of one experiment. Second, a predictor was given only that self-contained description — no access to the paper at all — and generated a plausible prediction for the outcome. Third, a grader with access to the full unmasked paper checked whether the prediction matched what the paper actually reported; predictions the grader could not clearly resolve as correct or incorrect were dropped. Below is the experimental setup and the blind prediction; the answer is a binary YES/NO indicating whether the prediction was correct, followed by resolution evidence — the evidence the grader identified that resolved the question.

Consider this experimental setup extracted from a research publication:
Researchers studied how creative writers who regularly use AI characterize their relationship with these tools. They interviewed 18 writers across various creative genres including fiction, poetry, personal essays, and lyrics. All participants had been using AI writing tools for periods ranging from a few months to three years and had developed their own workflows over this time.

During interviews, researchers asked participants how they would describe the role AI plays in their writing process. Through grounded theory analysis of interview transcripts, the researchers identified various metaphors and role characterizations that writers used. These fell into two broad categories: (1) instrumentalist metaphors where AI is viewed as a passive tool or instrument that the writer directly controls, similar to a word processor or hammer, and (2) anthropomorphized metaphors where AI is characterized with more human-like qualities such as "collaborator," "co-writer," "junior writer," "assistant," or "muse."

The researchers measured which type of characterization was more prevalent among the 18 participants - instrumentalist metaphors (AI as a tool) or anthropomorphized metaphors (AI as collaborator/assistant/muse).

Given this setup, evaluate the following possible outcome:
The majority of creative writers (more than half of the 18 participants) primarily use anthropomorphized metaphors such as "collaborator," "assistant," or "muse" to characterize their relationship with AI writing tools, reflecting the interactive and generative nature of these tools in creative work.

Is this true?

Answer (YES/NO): NO